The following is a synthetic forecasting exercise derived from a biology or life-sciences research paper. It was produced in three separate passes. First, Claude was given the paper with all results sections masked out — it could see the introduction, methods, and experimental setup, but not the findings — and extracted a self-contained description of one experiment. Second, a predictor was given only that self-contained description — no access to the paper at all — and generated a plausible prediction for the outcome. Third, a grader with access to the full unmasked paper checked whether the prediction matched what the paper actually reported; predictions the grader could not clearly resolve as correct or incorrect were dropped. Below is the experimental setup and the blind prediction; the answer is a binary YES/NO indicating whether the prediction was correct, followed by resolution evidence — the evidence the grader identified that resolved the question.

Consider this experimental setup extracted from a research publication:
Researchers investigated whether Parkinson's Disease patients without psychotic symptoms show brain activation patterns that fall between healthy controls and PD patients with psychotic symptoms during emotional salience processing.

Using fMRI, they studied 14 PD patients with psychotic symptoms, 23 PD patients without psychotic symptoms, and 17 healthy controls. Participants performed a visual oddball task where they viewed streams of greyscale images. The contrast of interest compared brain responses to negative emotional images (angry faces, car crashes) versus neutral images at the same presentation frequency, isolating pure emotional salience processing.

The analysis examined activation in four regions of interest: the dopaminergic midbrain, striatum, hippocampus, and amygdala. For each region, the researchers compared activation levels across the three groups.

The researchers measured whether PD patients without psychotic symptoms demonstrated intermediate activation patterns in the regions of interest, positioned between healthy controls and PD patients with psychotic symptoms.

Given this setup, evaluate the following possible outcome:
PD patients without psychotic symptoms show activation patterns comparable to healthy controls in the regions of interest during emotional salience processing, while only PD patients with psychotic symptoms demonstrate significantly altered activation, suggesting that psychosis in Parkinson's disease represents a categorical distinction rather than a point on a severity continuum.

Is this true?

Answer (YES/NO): NO